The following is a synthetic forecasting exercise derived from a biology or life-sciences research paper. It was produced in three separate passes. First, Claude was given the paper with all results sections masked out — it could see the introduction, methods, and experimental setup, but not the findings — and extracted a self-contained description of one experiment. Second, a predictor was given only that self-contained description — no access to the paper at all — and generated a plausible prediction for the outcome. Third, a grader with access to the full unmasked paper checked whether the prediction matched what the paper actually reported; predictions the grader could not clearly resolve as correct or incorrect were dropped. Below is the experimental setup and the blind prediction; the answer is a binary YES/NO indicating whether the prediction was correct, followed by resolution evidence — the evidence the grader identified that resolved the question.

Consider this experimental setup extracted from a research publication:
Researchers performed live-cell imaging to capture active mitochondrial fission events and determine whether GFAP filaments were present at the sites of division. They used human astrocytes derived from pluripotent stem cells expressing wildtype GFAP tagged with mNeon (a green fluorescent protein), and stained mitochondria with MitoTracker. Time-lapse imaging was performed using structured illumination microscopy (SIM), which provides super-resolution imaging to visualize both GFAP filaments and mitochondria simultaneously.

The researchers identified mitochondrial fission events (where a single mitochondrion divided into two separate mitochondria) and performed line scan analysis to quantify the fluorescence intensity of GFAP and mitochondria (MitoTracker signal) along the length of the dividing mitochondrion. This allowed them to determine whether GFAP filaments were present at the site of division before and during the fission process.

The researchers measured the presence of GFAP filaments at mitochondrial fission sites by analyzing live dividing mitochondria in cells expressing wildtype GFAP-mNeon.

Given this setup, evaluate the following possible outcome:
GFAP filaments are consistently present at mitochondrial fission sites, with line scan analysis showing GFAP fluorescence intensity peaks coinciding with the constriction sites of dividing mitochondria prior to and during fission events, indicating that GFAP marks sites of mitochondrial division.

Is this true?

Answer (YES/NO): YES